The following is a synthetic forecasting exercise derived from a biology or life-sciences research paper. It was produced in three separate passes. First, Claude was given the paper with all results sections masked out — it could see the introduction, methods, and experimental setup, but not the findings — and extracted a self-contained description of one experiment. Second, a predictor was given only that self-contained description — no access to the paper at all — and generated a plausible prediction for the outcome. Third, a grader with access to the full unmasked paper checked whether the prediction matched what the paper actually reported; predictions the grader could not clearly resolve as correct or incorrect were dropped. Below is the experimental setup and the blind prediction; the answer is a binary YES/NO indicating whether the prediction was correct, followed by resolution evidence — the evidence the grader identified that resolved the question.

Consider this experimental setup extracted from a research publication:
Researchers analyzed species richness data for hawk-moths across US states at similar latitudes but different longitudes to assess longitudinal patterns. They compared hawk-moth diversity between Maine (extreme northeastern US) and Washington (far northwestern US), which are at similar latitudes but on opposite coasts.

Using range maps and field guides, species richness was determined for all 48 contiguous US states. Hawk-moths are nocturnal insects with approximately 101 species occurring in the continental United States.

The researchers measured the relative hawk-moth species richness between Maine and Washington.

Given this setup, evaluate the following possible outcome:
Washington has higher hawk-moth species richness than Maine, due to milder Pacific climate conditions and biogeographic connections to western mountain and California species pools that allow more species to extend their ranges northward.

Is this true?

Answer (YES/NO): NO